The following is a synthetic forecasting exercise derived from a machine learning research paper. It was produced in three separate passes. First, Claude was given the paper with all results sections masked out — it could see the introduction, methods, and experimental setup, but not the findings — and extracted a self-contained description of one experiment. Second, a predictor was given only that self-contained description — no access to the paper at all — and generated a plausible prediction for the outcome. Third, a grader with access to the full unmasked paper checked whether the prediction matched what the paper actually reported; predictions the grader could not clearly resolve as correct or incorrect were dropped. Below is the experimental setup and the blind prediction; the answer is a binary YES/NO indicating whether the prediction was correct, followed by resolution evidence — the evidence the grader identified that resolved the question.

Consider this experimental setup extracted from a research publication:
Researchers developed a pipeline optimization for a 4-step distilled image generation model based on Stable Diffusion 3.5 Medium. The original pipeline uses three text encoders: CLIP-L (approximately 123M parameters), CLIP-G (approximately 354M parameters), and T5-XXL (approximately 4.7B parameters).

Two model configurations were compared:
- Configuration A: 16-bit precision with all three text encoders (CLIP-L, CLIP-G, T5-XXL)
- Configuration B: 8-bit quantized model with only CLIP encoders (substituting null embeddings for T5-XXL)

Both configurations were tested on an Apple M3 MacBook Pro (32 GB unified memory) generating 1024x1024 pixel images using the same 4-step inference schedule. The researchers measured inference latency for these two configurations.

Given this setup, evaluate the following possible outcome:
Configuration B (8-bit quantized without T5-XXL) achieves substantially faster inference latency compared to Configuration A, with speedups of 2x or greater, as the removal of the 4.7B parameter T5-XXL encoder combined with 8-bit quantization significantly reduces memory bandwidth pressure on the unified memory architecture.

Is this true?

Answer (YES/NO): NO